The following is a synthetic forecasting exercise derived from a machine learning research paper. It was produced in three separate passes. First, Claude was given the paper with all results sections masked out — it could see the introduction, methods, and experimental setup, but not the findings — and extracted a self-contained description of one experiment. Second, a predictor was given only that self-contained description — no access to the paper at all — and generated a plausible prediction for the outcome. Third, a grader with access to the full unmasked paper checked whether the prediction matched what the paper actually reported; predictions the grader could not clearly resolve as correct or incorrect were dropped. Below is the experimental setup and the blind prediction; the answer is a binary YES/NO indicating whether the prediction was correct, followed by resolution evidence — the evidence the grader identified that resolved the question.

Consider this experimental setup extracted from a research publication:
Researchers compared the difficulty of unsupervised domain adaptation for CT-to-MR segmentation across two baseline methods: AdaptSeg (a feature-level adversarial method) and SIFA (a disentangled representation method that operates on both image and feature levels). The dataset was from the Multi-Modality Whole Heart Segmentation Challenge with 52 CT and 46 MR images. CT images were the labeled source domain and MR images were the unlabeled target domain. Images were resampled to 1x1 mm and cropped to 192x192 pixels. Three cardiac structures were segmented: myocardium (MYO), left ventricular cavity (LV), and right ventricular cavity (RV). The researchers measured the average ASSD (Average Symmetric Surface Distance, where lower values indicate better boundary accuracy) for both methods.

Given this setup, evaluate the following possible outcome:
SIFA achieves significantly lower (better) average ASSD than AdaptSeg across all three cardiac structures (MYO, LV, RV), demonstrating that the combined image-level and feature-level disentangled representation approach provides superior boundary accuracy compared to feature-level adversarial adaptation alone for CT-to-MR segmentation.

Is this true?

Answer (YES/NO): NO